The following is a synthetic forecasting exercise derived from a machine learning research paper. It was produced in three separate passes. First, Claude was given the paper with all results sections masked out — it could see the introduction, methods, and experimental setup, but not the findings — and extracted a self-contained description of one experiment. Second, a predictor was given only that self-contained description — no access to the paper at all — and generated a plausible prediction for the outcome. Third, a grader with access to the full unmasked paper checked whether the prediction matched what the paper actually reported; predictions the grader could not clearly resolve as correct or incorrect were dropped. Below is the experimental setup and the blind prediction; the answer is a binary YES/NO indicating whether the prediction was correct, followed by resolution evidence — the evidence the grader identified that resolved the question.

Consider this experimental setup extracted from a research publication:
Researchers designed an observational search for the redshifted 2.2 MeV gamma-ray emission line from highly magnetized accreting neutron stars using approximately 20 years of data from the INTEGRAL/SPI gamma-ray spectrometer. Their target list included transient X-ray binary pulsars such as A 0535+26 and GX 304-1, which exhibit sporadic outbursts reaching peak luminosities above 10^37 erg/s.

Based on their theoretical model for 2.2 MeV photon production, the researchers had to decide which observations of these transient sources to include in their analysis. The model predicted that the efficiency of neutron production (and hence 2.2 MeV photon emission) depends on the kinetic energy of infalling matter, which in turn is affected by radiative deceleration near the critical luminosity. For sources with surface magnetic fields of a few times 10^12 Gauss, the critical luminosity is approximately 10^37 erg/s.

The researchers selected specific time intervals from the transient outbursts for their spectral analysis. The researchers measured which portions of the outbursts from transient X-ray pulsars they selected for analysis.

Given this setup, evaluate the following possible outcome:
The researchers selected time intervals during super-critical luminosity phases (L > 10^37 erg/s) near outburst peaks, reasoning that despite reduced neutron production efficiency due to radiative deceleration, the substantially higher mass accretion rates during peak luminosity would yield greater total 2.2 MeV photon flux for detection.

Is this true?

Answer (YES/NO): NO